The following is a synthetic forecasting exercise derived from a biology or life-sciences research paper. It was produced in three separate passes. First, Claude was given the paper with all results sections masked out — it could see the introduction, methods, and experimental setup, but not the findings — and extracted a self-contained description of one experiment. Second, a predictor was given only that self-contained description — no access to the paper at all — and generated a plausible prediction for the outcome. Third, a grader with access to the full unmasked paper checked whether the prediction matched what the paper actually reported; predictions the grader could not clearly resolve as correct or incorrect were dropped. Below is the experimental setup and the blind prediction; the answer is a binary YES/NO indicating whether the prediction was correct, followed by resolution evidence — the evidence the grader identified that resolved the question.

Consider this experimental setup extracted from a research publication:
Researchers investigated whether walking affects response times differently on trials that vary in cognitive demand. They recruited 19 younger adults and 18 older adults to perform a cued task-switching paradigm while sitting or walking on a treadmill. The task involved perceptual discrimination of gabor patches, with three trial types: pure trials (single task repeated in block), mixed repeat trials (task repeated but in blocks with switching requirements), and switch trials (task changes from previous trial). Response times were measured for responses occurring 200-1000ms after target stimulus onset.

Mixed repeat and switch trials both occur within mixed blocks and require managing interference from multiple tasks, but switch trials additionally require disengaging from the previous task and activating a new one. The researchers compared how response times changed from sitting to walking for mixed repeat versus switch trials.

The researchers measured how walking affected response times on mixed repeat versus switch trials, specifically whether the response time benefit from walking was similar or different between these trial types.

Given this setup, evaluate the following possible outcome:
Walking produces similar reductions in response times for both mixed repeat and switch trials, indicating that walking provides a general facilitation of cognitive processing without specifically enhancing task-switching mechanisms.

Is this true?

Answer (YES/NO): NO